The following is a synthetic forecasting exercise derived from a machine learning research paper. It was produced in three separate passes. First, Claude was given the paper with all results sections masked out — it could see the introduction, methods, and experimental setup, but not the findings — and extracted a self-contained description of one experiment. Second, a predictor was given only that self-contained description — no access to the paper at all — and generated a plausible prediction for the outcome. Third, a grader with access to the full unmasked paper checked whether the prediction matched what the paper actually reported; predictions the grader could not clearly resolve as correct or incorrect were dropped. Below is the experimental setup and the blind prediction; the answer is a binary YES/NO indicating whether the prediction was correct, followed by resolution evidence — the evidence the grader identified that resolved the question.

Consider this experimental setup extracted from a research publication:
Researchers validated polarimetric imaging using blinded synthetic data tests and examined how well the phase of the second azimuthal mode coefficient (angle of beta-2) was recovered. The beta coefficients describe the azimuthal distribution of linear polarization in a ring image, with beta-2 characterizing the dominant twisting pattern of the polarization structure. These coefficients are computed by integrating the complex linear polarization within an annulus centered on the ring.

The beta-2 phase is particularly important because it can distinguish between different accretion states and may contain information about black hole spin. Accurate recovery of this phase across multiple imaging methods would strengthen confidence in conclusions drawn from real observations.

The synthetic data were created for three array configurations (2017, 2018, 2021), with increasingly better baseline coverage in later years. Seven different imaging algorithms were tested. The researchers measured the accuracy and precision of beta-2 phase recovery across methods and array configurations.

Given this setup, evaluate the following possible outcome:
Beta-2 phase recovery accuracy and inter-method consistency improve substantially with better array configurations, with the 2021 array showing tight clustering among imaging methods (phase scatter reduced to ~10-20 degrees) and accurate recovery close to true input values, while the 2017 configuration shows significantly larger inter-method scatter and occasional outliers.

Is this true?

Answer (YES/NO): YES